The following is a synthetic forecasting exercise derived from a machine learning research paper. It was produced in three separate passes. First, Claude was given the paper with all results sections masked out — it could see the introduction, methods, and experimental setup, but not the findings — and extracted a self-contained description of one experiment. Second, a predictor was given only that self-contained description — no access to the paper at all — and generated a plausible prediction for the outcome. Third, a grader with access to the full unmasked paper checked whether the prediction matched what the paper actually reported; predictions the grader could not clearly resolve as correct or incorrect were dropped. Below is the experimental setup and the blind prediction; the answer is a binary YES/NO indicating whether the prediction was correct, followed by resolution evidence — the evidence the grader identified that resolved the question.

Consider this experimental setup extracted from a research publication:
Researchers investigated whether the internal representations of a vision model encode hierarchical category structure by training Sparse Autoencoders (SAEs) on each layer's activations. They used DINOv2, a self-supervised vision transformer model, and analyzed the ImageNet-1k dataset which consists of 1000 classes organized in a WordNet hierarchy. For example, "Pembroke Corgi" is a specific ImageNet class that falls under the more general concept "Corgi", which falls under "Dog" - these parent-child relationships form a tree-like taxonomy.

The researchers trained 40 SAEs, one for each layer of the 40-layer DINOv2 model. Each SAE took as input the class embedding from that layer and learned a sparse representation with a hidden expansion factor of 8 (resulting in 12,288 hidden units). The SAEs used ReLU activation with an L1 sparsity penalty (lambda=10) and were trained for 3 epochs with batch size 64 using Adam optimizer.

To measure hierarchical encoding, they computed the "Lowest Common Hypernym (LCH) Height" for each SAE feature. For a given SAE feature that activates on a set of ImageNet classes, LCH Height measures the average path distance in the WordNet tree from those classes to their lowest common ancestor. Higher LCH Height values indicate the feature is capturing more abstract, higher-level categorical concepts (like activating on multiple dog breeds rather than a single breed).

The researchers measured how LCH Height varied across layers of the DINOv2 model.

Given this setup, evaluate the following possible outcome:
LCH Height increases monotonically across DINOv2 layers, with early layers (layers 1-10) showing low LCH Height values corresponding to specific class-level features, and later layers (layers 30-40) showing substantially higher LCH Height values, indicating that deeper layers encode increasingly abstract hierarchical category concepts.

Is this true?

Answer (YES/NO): NO